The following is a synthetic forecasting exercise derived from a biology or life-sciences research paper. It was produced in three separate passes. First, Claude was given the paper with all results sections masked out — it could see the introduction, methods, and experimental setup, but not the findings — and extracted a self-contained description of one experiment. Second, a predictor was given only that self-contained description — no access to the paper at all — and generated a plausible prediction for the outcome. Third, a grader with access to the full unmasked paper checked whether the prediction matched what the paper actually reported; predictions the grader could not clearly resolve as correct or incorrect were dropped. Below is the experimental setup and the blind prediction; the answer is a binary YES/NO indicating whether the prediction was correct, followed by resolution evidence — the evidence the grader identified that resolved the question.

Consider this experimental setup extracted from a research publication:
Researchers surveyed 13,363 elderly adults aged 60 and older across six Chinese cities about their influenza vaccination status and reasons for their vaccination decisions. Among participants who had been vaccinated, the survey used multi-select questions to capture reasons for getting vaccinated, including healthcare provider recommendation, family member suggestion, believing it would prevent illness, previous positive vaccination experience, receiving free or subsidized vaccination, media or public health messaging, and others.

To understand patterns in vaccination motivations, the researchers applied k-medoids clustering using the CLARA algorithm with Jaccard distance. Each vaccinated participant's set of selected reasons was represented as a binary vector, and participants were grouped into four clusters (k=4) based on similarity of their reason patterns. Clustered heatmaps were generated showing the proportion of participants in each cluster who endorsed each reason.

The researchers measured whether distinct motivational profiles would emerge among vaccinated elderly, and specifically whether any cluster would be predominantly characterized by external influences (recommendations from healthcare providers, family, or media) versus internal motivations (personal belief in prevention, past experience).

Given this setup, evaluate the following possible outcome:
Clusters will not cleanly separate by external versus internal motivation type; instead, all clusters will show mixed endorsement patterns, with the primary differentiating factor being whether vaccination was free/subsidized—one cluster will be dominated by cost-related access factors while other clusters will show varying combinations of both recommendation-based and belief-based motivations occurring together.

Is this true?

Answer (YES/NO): NO